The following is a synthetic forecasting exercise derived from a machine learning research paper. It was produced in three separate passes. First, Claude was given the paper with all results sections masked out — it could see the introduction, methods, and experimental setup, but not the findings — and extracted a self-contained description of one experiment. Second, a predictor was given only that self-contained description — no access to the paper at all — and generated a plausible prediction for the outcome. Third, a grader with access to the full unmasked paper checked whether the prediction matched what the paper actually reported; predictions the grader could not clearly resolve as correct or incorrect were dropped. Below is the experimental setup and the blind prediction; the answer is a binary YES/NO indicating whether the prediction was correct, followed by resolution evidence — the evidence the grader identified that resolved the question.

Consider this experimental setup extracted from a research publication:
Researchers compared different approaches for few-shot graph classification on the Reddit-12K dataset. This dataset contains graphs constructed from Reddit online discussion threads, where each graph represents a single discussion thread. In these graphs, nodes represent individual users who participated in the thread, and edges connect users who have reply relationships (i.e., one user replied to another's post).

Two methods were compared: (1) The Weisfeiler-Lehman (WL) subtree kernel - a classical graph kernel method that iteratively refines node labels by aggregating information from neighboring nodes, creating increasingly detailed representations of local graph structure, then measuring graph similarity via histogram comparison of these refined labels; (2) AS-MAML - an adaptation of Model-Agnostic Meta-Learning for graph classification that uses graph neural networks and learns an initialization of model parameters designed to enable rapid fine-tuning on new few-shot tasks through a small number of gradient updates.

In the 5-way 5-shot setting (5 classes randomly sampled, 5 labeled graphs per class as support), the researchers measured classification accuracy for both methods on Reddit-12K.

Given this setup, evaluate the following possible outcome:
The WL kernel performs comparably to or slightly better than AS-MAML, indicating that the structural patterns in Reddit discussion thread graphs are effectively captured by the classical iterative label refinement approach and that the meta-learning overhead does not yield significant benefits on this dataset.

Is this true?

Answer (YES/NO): YES